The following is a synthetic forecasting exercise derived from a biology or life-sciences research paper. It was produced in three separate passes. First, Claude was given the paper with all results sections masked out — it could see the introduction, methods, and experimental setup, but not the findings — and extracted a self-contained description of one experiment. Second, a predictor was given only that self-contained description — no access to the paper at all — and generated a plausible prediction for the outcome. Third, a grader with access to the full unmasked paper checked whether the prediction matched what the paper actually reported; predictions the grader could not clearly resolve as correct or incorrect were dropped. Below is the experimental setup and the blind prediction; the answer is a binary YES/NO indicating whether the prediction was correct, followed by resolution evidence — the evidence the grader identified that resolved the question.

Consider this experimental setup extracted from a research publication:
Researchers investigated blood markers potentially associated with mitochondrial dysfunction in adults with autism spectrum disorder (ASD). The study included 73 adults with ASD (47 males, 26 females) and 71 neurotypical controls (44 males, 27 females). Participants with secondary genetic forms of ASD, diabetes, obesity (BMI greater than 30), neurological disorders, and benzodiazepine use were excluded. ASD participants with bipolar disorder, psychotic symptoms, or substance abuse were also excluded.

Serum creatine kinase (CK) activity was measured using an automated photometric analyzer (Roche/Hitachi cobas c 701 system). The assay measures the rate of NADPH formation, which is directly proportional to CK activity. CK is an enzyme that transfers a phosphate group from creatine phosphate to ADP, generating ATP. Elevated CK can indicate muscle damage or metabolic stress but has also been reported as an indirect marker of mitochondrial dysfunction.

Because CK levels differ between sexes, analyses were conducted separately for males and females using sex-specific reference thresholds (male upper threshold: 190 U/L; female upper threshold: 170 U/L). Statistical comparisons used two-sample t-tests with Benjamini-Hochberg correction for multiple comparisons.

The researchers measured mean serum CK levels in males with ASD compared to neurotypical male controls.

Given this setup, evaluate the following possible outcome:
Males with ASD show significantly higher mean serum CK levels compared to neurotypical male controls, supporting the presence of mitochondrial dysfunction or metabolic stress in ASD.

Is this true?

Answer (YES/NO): NO